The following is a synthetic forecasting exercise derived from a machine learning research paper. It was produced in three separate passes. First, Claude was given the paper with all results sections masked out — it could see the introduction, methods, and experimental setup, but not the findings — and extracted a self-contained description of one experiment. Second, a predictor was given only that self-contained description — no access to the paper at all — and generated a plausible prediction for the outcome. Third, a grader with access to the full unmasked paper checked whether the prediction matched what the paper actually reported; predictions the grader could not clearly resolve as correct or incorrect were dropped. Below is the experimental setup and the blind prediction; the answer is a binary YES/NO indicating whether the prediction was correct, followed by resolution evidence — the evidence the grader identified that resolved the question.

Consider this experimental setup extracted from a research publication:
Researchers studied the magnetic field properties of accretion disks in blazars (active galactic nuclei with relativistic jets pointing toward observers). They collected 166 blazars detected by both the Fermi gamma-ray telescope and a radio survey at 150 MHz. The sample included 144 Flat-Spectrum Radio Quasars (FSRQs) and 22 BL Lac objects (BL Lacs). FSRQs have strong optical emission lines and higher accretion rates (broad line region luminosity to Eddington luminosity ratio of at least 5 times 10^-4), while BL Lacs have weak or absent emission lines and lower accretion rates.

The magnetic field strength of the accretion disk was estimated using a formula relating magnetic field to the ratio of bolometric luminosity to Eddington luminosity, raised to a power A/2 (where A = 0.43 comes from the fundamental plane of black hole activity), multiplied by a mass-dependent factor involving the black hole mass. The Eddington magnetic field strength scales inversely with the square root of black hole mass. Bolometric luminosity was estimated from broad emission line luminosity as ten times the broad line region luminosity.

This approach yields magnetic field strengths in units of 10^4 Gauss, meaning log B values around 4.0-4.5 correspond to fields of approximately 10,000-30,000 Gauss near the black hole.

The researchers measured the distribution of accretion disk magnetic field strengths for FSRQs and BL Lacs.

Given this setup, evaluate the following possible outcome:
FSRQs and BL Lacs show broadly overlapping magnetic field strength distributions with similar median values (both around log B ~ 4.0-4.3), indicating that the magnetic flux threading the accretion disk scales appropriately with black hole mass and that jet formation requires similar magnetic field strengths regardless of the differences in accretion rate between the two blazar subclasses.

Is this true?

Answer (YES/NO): NO